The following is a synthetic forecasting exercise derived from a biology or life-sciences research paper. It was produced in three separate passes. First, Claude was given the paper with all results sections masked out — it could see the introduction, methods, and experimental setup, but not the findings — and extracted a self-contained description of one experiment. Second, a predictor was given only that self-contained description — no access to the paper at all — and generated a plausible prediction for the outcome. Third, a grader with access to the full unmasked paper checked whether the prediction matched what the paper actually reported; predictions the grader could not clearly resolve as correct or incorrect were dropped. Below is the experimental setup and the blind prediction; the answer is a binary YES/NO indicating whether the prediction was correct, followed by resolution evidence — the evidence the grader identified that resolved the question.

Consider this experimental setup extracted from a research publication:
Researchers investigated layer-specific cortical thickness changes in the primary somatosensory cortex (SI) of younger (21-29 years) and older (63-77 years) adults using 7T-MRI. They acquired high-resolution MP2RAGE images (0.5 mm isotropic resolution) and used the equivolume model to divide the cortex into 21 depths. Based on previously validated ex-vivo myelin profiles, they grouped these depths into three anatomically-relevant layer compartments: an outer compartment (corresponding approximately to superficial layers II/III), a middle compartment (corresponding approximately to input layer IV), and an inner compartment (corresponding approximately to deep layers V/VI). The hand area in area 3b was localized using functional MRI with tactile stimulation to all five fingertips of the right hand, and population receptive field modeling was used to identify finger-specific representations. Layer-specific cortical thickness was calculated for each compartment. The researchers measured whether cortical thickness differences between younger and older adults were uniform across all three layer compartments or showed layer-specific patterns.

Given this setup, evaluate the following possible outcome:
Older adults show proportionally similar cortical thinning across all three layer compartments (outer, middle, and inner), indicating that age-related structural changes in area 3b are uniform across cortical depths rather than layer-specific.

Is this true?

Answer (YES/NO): NO